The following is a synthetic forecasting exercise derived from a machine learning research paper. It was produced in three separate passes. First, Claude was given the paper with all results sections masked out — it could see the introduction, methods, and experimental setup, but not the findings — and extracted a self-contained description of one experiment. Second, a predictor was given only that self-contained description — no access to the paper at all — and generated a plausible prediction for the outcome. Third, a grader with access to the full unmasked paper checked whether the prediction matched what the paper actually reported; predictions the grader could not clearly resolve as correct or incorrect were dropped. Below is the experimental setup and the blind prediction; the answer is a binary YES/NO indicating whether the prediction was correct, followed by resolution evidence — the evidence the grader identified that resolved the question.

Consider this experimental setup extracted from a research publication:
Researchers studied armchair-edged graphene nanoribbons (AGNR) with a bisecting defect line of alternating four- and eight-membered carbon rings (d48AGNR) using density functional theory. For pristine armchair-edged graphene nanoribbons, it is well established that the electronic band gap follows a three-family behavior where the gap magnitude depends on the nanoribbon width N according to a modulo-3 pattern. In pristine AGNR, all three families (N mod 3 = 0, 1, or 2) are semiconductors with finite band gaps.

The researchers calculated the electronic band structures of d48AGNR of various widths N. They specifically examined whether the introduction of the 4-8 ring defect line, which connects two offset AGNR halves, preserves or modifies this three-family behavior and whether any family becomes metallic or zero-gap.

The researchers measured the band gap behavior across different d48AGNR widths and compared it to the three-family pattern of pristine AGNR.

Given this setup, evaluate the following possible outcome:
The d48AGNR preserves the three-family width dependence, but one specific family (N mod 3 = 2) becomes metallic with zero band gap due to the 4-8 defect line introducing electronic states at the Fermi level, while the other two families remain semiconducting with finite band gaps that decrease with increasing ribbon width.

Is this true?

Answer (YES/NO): YES